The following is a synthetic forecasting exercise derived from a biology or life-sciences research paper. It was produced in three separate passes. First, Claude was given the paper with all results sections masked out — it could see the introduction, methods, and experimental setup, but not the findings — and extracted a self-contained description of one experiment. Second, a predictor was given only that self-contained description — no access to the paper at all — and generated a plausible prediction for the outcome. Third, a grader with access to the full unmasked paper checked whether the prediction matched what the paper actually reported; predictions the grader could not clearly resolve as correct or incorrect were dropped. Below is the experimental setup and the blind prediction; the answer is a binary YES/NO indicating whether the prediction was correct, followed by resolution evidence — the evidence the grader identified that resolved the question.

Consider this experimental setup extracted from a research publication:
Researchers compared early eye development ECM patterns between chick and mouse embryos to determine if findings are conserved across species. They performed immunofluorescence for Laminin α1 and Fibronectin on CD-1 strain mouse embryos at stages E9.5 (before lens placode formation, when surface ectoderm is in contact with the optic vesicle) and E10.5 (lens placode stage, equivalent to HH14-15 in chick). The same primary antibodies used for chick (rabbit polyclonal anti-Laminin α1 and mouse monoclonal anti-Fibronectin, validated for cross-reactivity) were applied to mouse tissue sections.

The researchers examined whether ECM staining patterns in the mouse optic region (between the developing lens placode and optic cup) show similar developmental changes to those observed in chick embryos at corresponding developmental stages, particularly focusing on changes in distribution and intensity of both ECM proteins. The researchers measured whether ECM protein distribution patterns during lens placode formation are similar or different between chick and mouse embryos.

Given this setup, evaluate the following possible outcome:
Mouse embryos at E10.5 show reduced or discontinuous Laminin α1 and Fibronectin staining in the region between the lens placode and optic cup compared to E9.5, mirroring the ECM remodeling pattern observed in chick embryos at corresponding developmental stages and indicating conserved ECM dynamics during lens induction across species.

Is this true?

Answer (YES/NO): YES